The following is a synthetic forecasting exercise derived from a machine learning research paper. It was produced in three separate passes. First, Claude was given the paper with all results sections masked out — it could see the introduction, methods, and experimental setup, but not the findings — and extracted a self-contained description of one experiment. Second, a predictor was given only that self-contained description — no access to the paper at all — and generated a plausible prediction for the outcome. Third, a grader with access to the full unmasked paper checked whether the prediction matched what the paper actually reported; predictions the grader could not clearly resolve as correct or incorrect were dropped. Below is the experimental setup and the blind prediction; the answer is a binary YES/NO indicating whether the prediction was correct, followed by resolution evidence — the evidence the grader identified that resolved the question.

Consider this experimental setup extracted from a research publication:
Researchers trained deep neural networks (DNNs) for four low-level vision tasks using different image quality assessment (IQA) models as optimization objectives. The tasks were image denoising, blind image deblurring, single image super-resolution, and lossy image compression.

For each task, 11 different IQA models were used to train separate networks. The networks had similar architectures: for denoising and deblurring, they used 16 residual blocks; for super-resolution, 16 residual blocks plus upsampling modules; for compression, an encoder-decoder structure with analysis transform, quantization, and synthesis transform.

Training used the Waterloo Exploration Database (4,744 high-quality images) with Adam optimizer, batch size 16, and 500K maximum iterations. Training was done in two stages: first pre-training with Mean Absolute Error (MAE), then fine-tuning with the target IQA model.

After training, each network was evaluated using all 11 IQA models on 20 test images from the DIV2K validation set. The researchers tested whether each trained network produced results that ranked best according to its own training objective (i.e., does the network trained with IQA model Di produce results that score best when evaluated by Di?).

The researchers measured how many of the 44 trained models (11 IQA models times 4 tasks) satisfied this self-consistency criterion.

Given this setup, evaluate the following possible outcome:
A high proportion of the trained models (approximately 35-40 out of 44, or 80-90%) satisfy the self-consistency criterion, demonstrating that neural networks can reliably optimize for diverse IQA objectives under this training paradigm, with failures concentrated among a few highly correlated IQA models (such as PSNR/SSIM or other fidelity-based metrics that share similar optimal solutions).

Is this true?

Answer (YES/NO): NO